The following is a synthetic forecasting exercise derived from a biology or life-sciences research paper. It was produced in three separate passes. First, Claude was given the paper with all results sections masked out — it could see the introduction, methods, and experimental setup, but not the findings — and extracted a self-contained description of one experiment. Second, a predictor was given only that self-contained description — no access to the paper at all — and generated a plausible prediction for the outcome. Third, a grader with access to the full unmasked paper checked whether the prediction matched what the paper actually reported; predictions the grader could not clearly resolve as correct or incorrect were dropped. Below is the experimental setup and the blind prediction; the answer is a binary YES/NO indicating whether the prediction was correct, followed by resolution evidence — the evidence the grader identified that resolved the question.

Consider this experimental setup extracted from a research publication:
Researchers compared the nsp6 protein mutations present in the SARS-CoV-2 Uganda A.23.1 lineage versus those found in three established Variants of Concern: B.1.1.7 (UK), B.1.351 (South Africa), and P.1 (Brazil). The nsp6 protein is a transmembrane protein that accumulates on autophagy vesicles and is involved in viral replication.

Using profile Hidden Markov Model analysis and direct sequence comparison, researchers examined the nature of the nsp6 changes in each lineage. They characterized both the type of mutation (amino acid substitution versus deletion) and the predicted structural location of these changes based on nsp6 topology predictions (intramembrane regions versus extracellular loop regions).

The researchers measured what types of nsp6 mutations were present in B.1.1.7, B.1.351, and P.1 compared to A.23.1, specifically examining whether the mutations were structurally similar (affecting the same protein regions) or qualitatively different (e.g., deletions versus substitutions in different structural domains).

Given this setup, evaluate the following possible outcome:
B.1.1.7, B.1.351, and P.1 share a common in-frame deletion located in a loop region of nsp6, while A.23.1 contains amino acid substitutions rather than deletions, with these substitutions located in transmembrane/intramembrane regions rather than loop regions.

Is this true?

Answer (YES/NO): NO